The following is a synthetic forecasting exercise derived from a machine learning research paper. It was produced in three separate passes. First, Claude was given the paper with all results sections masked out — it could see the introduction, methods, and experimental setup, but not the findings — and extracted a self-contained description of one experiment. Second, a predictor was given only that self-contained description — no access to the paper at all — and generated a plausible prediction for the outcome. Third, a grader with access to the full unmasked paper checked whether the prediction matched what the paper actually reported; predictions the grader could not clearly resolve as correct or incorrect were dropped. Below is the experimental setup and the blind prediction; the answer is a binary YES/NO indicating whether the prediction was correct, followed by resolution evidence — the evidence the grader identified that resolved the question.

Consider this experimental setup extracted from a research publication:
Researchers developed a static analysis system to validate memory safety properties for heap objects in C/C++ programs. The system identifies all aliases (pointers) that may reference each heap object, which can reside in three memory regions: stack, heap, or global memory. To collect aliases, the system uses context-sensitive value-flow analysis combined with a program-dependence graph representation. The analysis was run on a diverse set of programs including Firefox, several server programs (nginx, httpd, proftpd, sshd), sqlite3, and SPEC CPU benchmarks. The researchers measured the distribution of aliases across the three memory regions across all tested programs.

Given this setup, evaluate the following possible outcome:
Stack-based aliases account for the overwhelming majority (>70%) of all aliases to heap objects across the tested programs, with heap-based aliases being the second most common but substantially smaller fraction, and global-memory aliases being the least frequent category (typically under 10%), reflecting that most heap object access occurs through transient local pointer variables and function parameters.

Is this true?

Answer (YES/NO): NO